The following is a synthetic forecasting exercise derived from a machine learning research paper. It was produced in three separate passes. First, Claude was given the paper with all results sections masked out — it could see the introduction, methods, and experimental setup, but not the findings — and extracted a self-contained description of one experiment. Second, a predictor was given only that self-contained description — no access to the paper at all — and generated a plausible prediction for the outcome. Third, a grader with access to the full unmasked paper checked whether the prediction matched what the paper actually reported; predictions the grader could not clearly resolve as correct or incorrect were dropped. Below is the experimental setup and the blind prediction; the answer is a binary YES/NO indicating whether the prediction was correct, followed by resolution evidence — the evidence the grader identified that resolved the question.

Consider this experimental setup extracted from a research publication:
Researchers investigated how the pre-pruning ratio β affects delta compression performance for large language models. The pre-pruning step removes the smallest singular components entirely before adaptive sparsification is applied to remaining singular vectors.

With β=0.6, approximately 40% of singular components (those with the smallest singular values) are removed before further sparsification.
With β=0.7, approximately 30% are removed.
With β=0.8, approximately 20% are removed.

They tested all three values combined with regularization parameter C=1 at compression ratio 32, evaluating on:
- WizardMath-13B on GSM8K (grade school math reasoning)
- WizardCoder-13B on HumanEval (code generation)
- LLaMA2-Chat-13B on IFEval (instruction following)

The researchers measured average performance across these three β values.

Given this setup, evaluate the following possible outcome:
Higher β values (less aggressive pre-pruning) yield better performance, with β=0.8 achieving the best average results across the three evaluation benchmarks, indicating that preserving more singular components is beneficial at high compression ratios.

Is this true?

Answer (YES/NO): NO